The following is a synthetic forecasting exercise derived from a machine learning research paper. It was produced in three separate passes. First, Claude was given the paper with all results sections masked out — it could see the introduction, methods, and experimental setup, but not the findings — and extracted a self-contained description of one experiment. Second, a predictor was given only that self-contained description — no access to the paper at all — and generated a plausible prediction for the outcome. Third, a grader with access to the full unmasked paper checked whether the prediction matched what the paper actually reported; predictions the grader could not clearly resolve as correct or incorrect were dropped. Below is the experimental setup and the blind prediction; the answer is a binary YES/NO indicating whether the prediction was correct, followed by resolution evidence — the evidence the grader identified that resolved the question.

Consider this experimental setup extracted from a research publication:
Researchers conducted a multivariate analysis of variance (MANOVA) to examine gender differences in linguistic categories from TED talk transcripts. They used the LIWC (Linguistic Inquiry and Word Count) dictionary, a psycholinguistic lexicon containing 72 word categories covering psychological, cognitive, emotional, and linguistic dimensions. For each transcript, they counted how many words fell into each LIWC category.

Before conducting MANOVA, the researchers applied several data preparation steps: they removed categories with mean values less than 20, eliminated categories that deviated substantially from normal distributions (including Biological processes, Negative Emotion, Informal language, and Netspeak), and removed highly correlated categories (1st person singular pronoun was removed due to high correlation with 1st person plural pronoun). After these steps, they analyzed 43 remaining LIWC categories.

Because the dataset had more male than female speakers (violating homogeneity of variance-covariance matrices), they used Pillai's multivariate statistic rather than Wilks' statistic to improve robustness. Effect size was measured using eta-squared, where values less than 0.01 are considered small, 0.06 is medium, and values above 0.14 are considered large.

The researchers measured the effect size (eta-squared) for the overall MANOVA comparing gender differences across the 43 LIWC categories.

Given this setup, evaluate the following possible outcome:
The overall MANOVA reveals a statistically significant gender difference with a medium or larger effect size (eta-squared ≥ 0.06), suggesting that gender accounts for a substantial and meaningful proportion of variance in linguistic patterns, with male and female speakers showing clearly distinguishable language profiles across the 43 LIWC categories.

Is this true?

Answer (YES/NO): YES